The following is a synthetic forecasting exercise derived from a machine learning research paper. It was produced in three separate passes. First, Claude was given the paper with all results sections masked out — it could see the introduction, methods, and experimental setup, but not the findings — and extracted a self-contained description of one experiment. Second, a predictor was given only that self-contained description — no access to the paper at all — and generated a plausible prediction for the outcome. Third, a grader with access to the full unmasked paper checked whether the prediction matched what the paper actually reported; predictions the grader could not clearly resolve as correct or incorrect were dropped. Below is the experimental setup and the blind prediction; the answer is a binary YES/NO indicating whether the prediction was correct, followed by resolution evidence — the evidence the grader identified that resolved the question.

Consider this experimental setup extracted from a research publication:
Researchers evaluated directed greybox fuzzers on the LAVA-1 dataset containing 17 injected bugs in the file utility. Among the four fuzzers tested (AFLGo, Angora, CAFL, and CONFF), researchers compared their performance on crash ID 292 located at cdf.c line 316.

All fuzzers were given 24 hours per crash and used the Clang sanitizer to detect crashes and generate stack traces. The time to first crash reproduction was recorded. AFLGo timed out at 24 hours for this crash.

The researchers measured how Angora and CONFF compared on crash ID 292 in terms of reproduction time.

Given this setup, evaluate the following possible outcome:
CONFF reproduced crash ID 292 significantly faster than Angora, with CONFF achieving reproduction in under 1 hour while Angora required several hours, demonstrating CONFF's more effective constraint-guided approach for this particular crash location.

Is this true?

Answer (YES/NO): NO